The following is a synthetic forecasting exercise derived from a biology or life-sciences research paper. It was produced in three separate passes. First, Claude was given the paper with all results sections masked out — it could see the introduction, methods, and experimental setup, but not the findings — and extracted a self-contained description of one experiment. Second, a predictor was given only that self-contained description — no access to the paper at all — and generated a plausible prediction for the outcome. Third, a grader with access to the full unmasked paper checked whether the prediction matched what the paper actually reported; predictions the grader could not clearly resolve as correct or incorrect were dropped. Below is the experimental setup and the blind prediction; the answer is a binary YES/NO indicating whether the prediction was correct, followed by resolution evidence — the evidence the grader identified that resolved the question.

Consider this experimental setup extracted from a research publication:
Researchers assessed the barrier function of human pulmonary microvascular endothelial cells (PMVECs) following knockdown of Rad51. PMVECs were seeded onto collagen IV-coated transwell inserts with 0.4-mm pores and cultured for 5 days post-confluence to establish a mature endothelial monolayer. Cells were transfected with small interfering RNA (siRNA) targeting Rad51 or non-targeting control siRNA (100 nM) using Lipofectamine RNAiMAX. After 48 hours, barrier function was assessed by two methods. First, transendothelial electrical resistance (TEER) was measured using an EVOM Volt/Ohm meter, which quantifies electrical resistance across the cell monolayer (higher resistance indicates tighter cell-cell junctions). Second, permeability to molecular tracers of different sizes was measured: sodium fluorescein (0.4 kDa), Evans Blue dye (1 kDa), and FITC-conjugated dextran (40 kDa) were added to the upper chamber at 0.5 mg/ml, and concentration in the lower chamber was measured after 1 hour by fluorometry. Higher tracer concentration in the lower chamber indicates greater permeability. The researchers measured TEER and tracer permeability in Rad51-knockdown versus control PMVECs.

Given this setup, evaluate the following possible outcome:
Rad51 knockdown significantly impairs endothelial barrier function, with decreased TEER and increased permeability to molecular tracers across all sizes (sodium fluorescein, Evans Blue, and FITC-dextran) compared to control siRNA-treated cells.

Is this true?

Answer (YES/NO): YES